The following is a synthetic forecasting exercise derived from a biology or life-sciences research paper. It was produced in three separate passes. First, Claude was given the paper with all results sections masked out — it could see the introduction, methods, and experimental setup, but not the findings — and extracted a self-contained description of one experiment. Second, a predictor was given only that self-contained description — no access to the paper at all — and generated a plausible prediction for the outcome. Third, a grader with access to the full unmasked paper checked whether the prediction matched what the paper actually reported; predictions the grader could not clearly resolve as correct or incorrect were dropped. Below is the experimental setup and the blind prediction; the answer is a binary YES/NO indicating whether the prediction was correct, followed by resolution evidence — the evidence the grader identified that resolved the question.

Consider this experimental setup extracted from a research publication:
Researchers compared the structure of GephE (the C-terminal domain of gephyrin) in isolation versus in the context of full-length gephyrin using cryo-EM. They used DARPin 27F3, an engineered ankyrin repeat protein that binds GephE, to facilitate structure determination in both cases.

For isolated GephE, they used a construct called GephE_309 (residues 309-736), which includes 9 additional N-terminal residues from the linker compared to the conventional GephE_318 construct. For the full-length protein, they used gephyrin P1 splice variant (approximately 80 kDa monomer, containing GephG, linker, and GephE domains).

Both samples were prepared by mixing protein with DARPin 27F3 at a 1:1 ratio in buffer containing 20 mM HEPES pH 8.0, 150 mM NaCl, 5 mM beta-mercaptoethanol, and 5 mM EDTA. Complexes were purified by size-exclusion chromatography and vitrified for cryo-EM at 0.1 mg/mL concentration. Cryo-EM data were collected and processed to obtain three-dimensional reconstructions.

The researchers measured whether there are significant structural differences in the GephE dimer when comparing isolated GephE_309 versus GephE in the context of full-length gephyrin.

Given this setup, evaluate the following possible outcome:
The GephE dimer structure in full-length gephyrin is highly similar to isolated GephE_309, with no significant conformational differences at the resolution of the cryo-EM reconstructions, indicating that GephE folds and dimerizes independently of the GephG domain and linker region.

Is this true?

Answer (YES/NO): YES